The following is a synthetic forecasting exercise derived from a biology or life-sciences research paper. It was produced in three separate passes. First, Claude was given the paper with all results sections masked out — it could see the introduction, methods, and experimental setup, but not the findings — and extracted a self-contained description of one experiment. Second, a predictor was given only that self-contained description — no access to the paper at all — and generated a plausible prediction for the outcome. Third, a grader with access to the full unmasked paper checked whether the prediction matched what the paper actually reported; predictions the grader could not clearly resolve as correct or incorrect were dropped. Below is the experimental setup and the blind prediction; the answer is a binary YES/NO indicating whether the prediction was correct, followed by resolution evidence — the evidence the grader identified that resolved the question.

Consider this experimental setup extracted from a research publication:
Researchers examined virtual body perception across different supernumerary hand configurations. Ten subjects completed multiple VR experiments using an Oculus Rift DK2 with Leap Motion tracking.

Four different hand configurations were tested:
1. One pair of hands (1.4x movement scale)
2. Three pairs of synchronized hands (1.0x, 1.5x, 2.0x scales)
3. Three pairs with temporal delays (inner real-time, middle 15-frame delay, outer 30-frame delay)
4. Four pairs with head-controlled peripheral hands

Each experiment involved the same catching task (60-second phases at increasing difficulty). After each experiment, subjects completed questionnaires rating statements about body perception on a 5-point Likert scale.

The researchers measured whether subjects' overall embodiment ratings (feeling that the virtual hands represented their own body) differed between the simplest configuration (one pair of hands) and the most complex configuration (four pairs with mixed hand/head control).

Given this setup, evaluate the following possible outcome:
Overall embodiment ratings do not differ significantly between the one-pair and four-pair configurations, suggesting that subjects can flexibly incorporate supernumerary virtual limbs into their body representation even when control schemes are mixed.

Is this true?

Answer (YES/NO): NO